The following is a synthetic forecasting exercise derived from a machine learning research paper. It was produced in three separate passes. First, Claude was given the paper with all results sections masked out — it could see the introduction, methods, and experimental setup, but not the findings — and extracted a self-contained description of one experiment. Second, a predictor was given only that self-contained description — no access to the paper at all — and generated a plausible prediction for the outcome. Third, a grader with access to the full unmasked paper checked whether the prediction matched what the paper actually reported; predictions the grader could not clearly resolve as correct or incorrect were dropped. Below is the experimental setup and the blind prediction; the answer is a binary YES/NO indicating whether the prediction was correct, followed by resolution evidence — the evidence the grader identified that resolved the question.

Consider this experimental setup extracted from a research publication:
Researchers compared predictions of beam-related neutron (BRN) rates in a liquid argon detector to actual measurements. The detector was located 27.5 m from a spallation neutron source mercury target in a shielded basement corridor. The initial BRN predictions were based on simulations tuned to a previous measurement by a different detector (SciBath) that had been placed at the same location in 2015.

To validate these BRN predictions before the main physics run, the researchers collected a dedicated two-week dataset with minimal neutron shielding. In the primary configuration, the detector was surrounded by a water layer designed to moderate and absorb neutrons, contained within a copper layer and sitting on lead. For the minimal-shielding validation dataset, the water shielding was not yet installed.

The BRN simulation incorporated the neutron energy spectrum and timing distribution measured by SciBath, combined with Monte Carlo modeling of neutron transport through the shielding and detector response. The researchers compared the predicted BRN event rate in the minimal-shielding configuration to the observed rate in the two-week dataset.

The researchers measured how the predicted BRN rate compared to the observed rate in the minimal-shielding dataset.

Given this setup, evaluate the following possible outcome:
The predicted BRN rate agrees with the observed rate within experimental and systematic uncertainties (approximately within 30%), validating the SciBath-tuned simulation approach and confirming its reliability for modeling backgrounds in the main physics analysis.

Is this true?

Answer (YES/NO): NO